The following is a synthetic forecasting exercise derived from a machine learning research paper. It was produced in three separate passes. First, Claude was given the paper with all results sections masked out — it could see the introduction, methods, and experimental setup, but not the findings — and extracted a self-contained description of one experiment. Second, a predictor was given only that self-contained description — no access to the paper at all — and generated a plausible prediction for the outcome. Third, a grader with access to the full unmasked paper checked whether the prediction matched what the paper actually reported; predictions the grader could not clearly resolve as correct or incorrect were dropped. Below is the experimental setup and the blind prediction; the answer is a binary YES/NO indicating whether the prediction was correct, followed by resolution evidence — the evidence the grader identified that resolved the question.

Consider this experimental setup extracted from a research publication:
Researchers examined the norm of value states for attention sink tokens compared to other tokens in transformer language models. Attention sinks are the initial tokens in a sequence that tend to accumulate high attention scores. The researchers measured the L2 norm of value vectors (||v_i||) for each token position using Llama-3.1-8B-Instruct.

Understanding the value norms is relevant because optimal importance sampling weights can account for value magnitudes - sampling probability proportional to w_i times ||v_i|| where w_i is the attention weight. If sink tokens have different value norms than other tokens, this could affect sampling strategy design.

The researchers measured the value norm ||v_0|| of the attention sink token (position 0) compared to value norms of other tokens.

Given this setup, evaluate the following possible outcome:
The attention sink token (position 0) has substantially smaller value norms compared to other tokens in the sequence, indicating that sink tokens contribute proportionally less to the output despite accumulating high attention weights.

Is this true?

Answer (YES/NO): YES